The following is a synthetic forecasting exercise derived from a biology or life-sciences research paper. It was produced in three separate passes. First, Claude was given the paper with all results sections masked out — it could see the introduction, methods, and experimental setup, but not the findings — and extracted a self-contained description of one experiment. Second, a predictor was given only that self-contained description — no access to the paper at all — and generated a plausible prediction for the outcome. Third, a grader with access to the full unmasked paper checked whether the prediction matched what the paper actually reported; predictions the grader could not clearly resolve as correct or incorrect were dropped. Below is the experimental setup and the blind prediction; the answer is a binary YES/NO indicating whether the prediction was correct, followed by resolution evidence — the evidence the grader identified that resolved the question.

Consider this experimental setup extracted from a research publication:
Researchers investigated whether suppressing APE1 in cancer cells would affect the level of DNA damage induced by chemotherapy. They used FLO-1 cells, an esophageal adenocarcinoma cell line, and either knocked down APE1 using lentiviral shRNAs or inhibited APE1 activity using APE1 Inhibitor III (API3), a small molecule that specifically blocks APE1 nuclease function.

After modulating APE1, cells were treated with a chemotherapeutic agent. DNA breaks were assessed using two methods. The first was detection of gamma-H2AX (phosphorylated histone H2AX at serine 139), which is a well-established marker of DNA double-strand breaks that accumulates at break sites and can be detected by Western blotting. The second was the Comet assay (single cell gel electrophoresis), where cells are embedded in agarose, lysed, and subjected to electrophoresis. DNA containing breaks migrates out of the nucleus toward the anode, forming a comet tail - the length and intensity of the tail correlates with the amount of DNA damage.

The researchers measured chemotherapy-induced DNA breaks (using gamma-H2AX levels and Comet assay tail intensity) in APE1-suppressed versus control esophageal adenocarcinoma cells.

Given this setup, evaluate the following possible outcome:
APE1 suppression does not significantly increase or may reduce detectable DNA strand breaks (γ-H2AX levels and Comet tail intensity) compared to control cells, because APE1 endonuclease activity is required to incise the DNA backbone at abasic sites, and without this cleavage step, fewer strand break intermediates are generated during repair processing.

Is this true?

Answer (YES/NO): YES